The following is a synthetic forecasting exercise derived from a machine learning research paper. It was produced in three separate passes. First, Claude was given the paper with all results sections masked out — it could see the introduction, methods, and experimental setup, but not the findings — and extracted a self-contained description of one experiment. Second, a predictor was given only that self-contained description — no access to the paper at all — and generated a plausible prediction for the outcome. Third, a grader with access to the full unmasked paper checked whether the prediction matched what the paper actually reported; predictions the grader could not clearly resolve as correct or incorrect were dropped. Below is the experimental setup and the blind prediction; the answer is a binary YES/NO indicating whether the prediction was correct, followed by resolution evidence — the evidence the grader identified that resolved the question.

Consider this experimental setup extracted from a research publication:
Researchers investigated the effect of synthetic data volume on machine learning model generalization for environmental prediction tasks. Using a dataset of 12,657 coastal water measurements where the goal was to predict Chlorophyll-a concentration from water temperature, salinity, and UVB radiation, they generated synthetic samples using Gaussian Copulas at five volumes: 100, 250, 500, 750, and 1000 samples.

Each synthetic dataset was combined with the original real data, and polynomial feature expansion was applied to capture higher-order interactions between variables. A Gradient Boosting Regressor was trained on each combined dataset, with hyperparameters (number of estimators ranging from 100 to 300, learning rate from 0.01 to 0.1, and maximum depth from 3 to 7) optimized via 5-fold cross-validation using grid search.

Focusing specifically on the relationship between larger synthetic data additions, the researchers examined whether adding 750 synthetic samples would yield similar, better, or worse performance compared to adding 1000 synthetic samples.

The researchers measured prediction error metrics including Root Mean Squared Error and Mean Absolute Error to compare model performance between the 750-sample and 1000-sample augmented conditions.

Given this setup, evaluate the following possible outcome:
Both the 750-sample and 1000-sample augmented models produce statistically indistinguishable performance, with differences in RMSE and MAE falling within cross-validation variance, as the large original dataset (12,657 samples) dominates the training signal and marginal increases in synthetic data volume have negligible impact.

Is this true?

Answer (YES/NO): NO